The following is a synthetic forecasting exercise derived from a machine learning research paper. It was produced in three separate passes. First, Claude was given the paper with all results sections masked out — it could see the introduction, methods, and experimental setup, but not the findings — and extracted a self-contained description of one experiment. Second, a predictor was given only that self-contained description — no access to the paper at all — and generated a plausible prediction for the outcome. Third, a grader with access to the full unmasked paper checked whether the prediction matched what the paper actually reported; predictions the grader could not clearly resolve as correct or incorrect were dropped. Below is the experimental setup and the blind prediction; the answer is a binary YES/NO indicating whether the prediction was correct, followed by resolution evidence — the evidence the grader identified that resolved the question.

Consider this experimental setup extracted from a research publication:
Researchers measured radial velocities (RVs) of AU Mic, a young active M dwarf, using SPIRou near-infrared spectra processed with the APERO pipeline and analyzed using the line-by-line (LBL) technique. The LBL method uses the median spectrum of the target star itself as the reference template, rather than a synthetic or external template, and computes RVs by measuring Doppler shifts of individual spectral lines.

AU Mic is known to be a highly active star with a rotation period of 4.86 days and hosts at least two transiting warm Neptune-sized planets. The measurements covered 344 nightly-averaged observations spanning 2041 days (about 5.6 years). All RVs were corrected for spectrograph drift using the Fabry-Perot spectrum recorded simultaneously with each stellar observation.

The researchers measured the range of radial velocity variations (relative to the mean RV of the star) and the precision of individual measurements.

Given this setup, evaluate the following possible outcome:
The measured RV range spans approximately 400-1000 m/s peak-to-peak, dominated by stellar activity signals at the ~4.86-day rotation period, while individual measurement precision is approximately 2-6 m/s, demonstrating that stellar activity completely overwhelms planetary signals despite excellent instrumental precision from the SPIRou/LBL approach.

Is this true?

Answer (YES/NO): NO